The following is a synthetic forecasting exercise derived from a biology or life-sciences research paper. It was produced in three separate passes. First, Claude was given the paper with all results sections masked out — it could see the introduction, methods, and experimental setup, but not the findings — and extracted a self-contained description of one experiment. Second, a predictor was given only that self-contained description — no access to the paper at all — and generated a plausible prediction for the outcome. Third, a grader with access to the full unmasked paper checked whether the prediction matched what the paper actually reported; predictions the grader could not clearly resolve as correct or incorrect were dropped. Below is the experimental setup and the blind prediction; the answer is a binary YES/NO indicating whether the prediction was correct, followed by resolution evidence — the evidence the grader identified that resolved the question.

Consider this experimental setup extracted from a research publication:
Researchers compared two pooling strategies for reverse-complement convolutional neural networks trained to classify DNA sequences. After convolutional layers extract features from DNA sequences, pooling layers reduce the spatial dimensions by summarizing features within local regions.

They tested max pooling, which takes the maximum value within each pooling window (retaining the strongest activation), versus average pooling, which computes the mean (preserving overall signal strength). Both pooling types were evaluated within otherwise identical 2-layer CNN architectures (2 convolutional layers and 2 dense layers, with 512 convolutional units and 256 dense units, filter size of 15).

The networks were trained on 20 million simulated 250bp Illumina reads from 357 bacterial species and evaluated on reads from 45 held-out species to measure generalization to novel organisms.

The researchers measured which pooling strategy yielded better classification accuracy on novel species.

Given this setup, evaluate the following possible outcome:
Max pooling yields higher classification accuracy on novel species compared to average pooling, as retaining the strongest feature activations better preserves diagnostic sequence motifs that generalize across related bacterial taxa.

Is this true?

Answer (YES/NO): NO